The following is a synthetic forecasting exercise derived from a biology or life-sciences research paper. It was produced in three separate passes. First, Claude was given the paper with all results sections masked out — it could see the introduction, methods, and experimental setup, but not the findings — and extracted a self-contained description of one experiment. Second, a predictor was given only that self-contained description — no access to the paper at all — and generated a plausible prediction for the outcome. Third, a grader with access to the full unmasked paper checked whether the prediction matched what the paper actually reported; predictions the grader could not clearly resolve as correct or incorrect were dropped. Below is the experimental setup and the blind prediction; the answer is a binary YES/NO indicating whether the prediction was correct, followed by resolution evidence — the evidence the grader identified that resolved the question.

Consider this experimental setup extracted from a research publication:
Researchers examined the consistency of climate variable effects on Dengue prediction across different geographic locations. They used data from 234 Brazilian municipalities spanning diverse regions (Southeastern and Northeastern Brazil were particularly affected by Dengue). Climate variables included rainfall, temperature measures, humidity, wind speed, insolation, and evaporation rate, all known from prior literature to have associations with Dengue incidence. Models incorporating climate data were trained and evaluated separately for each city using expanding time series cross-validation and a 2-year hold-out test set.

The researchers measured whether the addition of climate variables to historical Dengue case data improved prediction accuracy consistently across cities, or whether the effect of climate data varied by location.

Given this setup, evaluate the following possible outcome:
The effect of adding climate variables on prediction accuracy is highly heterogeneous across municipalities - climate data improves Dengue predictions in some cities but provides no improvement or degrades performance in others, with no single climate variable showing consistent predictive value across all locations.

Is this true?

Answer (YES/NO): YES